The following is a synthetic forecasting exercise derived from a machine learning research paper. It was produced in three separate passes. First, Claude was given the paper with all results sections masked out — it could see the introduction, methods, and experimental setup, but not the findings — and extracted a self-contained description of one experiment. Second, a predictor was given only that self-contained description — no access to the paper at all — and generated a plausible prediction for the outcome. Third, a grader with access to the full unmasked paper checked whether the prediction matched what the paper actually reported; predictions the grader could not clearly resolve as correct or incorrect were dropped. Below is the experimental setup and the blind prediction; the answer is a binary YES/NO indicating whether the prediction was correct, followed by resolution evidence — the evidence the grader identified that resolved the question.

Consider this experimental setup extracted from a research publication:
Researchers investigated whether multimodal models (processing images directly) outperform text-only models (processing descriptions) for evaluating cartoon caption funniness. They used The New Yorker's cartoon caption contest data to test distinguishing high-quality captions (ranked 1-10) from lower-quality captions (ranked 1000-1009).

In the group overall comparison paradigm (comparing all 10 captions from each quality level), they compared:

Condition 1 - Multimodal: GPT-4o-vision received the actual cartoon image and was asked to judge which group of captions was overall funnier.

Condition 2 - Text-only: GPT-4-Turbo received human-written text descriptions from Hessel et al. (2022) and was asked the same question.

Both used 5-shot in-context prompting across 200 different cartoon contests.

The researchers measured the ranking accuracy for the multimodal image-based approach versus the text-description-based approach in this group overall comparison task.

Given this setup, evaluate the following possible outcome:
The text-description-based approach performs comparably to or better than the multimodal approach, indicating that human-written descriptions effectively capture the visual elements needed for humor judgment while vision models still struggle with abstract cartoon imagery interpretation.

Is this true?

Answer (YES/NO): YES